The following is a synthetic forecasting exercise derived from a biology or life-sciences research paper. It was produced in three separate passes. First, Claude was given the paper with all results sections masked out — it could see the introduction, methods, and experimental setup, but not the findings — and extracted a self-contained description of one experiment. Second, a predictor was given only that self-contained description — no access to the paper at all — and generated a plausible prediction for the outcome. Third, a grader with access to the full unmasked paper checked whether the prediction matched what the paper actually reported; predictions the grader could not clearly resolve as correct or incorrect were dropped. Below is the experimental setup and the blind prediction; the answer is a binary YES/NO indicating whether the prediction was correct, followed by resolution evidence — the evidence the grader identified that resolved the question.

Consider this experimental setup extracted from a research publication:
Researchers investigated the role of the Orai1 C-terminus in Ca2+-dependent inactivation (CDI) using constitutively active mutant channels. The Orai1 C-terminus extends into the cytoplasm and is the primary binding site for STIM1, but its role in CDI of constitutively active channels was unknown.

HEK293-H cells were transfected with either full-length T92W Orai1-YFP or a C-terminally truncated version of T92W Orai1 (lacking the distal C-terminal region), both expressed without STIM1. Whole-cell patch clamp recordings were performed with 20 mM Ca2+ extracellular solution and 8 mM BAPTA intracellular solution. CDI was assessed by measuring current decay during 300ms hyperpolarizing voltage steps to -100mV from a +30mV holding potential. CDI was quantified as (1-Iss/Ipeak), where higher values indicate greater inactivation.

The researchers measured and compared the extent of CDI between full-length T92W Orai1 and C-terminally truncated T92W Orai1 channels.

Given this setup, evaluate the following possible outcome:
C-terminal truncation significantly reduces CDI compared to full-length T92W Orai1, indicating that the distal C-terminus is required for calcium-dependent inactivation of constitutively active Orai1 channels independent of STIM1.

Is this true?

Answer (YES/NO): YES